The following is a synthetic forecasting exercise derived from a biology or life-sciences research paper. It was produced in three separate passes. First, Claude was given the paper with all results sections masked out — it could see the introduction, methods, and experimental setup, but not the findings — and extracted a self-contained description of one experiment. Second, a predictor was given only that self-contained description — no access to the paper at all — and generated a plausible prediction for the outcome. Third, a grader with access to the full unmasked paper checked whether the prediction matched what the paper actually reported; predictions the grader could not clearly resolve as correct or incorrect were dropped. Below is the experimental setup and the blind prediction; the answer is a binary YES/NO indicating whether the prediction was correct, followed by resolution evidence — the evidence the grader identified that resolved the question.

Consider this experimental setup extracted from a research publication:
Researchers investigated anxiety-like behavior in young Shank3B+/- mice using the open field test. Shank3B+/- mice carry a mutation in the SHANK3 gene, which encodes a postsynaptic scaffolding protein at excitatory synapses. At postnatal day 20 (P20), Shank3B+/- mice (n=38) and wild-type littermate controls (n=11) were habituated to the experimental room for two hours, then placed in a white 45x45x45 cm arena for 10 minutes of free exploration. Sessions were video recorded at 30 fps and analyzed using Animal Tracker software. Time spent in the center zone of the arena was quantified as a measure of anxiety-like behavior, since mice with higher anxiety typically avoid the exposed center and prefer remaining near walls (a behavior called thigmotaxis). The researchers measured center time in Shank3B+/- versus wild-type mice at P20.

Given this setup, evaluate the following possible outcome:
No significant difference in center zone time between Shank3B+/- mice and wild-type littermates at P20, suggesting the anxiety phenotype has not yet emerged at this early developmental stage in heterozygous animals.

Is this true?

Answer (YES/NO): NO